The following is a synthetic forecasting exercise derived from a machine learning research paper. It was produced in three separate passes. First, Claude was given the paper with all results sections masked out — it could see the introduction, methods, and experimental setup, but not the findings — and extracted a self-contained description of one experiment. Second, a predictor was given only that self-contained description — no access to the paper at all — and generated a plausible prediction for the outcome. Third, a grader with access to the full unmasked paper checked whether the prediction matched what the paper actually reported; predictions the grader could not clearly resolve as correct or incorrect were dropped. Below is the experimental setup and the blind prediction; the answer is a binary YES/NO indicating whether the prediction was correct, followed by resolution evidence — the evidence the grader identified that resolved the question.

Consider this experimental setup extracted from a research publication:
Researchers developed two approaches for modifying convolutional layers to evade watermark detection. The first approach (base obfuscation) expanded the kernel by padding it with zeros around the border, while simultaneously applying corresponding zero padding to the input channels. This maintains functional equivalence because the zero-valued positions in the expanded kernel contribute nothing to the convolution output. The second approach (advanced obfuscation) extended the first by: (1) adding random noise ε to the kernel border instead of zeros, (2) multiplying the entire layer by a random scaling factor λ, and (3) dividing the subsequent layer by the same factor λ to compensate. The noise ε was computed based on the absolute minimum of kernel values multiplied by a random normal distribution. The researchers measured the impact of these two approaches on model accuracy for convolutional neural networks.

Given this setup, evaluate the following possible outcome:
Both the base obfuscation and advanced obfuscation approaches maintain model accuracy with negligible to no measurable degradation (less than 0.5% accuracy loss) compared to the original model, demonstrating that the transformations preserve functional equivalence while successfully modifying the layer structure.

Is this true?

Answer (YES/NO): NO